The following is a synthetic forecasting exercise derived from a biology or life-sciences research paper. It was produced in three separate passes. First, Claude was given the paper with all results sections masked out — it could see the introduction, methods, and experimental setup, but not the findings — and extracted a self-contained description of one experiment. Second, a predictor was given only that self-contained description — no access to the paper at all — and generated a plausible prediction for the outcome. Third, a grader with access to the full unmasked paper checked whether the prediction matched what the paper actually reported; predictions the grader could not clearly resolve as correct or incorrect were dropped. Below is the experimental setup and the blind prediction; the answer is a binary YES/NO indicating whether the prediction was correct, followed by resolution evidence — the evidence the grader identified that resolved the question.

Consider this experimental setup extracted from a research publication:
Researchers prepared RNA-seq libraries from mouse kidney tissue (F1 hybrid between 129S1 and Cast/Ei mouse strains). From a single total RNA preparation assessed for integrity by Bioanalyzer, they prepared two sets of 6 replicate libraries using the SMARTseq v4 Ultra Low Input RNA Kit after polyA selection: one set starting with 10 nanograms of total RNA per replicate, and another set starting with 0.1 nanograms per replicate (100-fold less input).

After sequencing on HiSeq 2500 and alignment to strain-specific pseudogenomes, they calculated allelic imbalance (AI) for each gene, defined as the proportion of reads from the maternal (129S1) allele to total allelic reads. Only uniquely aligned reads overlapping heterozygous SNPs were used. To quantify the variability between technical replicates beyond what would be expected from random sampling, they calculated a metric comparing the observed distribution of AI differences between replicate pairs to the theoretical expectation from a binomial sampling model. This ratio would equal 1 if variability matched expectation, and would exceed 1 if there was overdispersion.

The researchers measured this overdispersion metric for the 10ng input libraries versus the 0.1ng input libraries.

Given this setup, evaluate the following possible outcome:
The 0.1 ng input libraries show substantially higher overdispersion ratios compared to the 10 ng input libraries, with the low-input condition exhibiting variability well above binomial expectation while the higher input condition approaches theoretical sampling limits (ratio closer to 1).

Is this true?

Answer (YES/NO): NO